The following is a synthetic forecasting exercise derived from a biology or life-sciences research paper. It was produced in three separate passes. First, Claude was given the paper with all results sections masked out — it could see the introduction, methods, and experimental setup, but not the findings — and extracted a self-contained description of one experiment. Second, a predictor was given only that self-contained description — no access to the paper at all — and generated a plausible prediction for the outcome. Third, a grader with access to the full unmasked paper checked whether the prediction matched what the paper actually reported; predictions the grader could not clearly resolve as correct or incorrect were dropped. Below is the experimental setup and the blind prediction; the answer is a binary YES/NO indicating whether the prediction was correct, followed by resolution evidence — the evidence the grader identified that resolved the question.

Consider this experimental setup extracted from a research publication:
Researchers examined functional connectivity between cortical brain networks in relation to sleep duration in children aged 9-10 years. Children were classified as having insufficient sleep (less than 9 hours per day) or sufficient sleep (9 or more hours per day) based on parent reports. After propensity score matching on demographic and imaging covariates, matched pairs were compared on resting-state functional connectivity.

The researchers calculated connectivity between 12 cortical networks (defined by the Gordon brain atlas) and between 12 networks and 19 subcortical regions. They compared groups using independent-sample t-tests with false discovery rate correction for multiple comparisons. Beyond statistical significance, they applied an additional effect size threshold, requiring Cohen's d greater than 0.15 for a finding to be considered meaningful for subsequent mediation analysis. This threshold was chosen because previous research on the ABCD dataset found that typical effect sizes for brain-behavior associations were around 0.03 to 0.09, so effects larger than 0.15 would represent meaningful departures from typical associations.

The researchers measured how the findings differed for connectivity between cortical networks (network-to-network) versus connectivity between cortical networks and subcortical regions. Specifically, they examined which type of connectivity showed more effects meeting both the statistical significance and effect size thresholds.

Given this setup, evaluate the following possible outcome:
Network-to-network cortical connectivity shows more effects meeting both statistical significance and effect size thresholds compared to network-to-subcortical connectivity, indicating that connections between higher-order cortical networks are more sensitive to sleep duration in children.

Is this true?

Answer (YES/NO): NO